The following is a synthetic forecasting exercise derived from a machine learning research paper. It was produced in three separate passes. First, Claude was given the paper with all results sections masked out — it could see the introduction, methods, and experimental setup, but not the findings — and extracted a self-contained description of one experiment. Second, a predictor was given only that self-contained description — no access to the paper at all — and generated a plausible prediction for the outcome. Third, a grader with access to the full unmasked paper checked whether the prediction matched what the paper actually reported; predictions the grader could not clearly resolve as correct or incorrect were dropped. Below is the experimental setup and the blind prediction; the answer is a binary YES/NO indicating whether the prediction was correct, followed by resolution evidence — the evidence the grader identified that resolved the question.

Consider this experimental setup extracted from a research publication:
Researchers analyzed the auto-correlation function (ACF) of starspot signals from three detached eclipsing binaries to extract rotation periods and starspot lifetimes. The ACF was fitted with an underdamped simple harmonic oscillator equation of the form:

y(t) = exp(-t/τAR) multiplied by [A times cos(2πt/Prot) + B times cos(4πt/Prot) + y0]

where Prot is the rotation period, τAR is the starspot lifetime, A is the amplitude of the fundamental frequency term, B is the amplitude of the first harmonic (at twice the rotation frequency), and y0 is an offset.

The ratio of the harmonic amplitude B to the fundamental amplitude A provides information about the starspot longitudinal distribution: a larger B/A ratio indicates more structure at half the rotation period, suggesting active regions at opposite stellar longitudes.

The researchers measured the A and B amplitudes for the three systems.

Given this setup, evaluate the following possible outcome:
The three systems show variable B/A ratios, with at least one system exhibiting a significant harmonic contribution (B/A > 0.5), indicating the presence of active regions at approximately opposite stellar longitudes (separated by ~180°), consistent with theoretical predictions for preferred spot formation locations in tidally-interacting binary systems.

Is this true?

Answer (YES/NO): NO